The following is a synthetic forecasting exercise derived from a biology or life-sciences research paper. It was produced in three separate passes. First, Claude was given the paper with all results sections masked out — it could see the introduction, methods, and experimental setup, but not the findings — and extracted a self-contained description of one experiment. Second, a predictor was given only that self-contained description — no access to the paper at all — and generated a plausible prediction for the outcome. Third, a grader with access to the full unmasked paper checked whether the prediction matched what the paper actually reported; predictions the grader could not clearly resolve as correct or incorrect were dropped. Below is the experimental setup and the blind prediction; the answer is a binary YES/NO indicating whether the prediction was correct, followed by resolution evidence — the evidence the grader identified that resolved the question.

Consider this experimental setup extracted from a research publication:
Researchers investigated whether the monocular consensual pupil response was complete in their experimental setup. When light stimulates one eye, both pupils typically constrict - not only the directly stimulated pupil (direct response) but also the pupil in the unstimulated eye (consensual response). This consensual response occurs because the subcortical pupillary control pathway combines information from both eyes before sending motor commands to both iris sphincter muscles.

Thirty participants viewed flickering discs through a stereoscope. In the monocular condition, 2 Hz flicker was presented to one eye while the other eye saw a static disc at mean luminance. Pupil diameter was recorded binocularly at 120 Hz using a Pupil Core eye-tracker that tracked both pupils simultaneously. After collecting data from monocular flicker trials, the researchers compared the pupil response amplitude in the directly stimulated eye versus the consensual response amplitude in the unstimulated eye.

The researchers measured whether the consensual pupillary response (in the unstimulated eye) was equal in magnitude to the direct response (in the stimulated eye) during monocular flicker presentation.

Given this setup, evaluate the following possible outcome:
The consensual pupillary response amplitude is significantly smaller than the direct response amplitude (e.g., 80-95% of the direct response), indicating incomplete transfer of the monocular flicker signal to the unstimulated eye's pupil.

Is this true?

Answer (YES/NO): NO